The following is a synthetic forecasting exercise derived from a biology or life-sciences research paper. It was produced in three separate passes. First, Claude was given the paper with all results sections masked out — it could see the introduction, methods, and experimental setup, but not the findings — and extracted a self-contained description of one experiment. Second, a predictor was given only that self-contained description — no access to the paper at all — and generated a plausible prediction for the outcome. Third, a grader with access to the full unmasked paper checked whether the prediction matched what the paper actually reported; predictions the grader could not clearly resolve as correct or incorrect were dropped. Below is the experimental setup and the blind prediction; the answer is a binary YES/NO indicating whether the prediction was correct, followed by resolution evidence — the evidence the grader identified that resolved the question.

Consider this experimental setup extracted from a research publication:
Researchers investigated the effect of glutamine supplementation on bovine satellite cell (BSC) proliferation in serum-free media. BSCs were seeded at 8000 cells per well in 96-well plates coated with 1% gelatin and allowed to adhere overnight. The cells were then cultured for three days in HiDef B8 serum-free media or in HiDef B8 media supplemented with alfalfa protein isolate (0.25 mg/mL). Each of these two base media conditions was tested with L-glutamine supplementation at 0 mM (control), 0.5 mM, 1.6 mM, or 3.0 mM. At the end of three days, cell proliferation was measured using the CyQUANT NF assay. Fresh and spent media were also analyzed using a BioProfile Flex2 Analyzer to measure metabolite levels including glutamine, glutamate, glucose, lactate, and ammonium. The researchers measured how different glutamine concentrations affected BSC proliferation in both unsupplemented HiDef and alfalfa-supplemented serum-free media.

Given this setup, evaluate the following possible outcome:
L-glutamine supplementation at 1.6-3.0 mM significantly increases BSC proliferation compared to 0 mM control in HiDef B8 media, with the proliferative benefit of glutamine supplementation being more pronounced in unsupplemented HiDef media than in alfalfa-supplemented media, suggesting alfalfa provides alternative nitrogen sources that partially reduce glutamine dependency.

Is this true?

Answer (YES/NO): NO